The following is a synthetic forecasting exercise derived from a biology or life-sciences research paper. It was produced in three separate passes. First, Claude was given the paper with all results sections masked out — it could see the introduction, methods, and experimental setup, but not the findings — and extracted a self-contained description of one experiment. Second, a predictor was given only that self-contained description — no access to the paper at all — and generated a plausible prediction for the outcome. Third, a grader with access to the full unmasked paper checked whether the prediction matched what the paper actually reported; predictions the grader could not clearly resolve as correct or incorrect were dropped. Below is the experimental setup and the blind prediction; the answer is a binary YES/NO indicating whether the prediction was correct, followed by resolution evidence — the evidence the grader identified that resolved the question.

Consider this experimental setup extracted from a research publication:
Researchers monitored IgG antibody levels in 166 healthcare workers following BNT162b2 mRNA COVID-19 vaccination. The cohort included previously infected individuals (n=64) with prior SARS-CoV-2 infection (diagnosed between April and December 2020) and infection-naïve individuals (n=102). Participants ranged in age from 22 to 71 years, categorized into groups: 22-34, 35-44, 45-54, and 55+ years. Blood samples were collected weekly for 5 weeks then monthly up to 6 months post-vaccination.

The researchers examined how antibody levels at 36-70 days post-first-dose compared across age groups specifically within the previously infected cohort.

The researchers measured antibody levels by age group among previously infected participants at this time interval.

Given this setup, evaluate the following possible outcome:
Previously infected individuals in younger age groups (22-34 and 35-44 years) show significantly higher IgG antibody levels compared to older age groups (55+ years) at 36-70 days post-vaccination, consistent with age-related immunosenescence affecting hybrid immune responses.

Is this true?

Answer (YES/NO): NO